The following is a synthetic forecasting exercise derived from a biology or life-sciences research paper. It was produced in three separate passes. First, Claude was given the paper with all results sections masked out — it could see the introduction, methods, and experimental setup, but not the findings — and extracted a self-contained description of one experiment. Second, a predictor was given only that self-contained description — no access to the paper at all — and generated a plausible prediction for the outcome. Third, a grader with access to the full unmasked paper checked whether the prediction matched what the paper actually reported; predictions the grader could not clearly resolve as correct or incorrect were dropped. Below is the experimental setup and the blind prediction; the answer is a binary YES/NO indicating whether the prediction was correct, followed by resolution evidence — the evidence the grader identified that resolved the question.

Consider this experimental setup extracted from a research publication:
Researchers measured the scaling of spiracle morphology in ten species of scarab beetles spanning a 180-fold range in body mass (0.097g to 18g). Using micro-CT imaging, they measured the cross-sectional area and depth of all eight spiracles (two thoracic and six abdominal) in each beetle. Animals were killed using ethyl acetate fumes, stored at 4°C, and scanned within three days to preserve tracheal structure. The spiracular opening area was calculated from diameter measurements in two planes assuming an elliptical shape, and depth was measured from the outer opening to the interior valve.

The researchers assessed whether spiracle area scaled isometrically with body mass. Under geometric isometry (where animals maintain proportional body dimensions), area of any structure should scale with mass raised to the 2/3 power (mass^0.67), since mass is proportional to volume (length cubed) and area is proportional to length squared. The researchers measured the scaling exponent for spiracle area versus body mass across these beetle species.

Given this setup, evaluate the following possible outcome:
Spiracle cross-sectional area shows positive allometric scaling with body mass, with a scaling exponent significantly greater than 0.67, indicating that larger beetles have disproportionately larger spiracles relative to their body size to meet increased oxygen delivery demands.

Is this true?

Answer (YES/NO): NO